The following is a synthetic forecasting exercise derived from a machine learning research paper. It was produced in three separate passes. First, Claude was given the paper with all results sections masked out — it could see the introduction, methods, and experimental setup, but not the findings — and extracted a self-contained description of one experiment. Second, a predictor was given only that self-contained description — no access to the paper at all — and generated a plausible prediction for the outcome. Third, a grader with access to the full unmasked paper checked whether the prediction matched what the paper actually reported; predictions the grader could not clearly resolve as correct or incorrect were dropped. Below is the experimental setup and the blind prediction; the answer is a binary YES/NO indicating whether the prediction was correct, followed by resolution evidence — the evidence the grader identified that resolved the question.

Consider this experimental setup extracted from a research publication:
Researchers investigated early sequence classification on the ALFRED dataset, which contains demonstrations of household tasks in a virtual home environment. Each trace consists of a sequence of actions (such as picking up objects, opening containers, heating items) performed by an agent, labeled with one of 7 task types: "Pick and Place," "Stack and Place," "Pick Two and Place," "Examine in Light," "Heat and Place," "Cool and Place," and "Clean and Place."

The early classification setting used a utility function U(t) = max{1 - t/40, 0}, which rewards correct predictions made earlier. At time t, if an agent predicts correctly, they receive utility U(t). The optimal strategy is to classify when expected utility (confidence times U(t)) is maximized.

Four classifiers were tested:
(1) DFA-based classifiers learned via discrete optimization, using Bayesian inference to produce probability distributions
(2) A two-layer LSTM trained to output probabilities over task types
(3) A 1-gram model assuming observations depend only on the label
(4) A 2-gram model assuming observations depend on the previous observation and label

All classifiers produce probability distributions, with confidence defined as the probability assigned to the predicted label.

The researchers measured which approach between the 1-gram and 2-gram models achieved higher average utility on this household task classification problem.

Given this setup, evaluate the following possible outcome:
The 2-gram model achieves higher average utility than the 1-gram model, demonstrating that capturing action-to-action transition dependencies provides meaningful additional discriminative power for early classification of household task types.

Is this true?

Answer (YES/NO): YES